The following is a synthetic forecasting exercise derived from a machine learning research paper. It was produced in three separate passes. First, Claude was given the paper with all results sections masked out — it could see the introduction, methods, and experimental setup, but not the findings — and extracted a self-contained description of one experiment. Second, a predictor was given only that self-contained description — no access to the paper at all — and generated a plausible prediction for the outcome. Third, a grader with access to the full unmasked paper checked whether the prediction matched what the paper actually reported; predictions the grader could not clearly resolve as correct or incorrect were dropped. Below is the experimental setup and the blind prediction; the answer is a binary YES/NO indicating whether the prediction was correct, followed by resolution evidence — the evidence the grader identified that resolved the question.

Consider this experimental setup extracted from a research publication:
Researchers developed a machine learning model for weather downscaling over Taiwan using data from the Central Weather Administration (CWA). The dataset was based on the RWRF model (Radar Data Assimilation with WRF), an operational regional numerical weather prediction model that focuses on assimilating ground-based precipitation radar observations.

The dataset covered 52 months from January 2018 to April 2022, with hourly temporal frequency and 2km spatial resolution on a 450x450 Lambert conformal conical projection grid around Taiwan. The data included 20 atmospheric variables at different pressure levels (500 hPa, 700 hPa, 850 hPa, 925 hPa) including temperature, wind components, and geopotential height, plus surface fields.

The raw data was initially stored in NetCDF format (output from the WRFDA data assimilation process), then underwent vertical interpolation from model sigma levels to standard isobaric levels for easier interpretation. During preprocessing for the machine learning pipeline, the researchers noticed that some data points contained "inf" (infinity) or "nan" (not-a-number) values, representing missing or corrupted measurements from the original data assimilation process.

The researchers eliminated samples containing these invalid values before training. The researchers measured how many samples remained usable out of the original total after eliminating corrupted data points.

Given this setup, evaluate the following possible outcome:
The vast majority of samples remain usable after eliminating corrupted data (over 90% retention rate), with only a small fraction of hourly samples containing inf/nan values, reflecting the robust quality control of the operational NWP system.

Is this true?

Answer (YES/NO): NO